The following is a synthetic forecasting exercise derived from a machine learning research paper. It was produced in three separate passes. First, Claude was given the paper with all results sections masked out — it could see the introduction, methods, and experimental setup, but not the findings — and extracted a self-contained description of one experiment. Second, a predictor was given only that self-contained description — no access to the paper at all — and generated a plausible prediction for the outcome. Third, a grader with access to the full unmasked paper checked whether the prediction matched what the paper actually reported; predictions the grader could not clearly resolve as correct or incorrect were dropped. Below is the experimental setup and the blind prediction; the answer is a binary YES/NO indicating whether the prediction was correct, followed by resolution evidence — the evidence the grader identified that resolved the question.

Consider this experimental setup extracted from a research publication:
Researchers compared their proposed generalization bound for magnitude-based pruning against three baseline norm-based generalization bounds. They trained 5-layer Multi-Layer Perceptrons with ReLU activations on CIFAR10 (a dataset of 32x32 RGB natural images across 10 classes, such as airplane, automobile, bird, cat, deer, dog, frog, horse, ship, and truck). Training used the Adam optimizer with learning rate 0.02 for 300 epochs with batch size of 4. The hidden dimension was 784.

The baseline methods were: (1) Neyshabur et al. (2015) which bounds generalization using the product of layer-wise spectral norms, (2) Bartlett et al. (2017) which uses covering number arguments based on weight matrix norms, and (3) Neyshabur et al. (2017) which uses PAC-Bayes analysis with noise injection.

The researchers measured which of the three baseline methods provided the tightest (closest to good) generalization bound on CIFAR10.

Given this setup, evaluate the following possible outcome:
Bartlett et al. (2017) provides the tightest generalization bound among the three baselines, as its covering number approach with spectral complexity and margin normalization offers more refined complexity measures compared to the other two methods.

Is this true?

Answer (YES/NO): YES